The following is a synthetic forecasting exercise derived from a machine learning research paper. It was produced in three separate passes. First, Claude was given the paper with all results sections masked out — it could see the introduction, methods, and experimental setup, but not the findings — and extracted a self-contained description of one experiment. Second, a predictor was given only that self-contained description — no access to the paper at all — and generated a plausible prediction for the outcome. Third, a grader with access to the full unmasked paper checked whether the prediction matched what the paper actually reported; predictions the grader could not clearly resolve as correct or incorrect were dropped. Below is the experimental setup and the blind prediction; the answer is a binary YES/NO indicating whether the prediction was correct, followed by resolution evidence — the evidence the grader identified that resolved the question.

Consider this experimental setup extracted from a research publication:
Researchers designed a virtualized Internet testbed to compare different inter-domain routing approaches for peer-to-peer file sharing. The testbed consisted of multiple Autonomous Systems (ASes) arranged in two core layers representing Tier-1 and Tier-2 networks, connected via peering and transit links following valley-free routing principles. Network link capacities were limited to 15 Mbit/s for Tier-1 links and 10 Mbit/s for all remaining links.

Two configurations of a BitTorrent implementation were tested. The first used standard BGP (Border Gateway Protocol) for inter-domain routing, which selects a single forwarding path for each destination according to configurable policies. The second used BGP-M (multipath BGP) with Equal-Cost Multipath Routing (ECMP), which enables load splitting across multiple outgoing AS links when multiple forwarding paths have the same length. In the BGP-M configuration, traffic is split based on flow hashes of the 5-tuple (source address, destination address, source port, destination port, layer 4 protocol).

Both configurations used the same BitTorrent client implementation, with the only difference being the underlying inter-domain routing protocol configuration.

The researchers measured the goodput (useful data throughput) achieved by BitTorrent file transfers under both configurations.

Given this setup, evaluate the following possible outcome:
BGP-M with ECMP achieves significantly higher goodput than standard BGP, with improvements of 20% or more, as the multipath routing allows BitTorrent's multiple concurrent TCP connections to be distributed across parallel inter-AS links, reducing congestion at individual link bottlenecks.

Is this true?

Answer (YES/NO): NO